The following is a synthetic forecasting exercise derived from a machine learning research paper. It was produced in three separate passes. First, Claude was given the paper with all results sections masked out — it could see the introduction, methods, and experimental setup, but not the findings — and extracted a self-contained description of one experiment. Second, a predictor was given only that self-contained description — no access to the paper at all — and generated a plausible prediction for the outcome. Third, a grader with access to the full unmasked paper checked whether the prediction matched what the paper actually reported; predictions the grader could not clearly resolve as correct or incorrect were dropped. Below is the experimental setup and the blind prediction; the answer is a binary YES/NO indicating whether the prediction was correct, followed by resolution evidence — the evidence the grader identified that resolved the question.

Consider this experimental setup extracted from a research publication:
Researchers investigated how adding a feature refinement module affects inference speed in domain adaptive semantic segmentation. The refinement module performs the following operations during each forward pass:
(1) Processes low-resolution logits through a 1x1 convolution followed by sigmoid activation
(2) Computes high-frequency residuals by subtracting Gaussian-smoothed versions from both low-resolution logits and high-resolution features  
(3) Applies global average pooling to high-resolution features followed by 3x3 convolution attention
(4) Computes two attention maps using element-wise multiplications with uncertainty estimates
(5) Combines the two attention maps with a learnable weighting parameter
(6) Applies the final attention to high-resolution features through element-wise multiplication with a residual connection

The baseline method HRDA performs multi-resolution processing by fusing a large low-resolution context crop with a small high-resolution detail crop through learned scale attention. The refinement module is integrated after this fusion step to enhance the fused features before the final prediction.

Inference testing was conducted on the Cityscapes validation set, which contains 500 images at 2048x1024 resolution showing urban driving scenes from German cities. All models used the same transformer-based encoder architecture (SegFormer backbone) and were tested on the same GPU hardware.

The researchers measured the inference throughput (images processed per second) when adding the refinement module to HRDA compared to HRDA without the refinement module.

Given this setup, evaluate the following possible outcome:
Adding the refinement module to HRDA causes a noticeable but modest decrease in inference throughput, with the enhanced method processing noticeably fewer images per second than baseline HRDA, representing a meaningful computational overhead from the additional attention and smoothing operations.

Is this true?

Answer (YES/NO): NO